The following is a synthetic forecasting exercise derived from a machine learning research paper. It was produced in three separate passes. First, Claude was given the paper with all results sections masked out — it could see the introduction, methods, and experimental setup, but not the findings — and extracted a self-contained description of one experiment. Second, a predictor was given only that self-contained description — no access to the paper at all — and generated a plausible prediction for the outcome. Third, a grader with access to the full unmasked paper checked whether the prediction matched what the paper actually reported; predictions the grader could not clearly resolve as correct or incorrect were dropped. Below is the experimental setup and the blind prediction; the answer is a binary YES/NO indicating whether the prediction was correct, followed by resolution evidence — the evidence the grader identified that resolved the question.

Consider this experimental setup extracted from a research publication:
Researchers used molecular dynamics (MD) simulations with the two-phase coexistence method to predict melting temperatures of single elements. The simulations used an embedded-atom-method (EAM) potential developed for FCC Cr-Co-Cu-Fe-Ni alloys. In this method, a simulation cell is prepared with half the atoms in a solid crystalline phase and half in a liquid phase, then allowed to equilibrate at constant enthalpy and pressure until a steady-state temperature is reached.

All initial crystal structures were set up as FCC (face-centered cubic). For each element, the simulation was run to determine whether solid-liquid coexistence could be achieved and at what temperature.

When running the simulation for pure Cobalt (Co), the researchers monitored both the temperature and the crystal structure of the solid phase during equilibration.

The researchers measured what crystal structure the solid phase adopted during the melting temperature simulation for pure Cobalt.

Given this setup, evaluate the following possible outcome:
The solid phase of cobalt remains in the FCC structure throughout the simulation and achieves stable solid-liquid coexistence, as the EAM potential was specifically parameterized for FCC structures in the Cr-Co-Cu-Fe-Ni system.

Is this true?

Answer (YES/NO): NO